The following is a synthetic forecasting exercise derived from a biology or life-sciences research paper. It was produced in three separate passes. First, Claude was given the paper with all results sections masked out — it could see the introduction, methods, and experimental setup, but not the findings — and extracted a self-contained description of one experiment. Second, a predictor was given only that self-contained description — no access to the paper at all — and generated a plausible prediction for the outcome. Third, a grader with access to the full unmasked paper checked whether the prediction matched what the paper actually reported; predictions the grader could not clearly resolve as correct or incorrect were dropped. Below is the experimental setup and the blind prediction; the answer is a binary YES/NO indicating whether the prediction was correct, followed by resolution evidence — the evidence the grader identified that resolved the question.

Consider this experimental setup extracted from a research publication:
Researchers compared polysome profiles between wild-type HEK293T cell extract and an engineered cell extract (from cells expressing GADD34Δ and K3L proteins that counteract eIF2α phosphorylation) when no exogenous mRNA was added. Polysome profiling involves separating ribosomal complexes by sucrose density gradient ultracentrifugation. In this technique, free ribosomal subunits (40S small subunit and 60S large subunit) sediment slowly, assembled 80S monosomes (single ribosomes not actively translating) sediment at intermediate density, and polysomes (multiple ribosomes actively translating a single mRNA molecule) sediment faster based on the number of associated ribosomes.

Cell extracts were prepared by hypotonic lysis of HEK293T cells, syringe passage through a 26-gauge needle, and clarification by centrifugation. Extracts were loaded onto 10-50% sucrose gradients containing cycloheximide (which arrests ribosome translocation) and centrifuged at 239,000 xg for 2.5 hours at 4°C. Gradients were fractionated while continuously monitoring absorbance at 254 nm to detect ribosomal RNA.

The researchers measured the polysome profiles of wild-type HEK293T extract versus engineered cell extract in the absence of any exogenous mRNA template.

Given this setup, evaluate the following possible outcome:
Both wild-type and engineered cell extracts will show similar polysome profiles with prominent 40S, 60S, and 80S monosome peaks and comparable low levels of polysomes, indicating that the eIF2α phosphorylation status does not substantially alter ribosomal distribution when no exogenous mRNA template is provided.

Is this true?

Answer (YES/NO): NO